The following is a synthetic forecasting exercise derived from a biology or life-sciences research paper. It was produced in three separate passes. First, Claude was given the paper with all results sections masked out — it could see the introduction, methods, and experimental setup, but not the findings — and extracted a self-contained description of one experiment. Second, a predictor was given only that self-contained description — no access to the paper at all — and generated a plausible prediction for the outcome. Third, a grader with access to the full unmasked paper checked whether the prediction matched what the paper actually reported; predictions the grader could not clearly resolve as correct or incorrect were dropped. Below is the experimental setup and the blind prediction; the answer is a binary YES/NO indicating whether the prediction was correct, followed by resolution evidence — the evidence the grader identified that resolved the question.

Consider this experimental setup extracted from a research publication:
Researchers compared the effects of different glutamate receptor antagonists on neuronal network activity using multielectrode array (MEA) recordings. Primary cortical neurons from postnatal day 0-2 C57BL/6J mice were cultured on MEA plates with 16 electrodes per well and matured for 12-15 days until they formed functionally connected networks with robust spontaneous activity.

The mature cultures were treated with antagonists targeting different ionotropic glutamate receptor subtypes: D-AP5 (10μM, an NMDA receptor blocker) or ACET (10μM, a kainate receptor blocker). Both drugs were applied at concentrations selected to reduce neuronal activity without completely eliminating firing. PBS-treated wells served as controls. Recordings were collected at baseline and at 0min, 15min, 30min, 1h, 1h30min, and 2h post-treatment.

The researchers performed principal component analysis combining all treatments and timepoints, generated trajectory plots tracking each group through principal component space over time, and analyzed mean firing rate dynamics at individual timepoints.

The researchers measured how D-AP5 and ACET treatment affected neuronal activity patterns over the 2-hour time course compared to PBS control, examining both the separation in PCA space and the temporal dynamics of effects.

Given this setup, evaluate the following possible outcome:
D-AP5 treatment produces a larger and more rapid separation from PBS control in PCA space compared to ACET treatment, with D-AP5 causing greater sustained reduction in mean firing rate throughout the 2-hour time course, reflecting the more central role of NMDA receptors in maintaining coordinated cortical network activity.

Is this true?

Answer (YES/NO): NO